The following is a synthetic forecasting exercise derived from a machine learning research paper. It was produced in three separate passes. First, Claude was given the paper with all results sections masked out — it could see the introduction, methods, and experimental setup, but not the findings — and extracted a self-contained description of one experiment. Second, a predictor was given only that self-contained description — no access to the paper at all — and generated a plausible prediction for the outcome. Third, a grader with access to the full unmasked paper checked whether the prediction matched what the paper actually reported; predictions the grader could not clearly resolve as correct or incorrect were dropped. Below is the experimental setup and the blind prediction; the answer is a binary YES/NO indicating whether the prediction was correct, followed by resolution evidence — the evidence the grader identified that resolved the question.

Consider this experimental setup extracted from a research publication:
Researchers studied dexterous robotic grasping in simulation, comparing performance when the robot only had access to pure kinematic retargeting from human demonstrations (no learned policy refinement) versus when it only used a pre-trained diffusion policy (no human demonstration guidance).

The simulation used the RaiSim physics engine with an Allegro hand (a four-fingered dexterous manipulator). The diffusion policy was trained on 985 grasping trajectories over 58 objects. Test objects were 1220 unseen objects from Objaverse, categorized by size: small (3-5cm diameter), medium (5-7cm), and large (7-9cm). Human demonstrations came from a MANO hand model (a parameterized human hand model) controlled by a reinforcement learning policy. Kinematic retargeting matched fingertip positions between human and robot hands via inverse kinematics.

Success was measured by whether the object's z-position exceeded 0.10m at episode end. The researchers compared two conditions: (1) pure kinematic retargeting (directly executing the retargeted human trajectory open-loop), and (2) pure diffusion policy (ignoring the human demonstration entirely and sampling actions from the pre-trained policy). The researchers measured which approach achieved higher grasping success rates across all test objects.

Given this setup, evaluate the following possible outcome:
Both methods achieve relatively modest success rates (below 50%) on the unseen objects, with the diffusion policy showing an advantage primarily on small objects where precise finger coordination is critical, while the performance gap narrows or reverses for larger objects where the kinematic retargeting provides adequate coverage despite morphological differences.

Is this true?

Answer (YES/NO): NO